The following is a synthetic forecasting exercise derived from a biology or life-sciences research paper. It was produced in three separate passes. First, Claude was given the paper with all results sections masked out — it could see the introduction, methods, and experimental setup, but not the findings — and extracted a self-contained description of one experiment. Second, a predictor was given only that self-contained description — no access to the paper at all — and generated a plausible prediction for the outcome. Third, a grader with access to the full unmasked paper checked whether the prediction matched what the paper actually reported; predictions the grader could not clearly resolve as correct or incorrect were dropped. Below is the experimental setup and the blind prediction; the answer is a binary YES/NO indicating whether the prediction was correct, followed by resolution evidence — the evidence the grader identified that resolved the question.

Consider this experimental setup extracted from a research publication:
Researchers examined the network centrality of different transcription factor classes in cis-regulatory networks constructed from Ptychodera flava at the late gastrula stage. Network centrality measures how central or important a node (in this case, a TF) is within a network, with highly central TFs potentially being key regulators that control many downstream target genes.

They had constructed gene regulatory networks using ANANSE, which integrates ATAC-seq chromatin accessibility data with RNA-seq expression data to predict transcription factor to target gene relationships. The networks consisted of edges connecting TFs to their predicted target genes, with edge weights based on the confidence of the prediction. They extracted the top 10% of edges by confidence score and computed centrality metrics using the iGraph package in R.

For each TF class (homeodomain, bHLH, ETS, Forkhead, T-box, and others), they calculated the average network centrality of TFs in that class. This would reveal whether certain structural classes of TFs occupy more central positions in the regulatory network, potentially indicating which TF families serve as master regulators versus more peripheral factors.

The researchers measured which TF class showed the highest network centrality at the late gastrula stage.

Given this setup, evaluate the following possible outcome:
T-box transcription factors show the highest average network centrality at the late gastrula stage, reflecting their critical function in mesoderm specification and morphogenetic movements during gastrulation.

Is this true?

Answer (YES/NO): NO